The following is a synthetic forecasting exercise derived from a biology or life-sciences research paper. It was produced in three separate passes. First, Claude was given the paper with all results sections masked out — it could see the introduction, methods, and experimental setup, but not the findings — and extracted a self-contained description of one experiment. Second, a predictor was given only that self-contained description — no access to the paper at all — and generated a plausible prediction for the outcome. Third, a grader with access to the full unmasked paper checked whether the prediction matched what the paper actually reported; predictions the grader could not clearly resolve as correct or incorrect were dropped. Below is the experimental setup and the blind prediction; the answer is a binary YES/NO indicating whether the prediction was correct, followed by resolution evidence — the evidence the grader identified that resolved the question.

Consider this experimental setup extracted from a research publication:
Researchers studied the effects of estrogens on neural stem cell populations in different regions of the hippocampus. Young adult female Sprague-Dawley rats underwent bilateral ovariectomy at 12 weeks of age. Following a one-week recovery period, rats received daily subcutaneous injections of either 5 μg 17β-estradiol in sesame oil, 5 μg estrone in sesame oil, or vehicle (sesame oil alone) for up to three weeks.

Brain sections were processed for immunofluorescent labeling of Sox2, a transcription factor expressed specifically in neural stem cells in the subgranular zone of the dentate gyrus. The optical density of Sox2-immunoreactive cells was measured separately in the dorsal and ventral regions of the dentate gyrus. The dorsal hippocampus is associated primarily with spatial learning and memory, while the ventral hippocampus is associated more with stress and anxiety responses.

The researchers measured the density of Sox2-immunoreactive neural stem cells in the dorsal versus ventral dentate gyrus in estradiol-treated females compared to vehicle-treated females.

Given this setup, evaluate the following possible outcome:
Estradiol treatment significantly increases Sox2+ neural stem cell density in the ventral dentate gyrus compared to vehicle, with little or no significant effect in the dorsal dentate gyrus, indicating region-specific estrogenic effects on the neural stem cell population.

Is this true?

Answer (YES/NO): NO